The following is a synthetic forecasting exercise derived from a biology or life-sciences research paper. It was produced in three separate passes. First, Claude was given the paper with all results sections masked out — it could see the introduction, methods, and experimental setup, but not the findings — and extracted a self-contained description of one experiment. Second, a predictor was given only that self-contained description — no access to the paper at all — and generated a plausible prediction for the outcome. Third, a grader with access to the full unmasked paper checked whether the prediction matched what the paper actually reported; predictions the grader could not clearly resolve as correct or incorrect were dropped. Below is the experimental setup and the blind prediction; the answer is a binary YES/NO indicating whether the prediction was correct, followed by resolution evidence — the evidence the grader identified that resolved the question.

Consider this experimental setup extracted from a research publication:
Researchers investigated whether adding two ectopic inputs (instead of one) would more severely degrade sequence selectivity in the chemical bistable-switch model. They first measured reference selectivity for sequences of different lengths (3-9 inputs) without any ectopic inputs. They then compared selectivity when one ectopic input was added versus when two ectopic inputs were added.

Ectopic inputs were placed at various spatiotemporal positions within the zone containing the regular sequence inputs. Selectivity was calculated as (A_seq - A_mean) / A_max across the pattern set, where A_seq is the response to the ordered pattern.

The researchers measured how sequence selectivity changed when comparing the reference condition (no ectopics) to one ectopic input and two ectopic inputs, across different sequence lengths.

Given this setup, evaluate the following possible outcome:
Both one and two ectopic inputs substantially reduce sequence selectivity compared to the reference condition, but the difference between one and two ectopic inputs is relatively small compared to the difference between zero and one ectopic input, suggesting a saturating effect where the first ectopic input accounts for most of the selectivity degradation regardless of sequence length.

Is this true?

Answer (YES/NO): YES